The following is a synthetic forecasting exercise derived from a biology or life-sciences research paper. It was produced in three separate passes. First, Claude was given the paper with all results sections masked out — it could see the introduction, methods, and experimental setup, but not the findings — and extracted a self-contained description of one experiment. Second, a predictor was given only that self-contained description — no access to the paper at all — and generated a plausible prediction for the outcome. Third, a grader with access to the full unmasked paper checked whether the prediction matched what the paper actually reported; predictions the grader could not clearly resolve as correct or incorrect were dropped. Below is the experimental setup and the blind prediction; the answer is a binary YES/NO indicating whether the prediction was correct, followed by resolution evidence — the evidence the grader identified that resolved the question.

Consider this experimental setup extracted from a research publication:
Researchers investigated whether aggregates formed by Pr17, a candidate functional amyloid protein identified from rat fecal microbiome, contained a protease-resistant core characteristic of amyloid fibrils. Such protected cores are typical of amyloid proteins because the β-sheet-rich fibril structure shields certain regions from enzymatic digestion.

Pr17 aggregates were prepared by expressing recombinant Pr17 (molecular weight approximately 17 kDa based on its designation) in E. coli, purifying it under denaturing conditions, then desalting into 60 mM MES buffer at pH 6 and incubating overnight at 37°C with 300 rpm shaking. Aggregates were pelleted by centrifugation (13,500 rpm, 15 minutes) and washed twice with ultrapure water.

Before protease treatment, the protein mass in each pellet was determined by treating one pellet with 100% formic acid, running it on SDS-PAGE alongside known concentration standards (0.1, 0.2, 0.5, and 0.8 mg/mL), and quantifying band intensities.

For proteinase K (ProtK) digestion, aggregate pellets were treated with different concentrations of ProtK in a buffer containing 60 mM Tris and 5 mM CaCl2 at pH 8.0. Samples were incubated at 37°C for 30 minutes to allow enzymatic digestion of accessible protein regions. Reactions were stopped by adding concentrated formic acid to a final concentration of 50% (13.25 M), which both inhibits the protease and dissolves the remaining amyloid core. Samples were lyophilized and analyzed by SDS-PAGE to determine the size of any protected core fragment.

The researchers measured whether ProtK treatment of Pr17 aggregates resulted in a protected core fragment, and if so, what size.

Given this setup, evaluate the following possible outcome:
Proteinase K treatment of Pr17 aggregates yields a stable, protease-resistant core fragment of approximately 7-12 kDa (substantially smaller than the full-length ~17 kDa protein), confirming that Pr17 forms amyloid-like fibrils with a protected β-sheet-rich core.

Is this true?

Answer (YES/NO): YES